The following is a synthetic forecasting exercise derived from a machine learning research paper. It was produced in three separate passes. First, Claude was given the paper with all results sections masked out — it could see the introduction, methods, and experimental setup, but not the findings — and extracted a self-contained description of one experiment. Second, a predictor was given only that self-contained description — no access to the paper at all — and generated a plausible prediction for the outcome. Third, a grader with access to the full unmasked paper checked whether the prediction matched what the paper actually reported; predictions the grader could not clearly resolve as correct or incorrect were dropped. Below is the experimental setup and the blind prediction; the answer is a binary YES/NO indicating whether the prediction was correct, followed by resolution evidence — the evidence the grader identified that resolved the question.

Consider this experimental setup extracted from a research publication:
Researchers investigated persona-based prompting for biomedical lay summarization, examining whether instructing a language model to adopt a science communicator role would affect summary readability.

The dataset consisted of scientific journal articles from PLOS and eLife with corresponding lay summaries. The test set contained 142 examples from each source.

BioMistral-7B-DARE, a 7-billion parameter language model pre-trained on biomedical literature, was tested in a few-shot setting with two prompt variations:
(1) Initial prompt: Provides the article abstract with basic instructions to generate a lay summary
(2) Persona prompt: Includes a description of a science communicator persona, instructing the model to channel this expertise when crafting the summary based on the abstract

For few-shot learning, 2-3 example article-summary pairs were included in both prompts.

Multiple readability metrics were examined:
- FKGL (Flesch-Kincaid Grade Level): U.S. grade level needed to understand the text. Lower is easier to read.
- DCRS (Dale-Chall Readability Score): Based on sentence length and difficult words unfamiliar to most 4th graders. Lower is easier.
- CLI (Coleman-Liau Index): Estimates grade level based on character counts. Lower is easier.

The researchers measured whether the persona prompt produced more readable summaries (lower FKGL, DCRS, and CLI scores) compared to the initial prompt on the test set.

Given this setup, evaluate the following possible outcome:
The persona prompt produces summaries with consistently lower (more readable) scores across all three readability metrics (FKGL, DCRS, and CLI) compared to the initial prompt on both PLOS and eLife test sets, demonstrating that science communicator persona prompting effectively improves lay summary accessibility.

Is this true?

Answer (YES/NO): NO